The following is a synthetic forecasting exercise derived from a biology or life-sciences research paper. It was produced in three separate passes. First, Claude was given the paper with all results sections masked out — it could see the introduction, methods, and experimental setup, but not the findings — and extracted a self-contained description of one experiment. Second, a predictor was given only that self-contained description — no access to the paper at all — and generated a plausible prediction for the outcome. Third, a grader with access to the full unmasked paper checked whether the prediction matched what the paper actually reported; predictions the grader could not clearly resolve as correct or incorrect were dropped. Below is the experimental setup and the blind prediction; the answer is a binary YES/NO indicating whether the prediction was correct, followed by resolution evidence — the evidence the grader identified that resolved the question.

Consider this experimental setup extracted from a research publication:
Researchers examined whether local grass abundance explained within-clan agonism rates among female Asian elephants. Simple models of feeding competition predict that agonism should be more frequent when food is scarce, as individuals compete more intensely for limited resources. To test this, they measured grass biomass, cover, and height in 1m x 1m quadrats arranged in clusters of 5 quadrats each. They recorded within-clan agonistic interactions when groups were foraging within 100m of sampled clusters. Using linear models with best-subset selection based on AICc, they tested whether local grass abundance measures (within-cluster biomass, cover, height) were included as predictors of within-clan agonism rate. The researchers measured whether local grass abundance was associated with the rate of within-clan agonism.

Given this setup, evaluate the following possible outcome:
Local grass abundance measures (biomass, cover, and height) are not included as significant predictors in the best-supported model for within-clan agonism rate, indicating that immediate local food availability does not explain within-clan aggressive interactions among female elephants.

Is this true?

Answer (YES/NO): NO